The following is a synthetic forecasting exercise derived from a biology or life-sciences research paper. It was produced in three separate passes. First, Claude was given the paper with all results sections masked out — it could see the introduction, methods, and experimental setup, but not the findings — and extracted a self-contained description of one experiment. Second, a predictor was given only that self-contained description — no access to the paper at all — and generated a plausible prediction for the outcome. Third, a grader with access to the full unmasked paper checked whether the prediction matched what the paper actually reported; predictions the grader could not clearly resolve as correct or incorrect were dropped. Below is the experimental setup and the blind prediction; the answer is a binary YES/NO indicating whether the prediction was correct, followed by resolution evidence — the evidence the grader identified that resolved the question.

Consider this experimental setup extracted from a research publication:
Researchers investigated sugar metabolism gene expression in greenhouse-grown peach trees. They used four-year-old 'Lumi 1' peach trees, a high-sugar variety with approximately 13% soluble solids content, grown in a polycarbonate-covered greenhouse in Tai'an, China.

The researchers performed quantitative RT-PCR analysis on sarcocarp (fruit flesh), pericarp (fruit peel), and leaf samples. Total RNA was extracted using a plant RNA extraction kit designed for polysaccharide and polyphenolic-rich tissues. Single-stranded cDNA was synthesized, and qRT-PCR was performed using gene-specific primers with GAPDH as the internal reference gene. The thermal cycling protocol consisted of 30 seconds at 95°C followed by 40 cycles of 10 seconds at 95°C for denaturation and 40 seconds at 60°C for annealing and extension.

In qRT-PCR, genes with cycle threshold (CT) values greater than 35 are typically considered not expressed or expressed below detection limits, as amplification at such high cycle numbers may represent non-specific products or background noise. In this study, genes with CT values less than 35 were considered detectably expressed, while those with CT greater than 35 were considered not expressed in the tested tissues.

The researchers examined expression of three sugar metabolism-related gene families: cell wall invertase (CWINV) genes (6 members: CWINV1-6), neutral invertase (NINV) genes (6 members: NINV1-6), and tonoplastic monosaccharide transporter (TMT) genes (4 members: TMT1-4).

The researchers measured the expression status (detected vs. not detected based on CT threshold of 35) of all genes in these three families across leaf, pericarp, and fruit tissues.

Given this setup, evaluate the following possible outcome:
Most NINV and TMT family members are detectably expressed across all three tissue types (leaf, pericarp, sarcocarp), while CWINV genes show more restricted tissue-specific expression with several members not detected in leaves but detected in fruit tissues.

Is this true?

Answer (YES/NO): NO